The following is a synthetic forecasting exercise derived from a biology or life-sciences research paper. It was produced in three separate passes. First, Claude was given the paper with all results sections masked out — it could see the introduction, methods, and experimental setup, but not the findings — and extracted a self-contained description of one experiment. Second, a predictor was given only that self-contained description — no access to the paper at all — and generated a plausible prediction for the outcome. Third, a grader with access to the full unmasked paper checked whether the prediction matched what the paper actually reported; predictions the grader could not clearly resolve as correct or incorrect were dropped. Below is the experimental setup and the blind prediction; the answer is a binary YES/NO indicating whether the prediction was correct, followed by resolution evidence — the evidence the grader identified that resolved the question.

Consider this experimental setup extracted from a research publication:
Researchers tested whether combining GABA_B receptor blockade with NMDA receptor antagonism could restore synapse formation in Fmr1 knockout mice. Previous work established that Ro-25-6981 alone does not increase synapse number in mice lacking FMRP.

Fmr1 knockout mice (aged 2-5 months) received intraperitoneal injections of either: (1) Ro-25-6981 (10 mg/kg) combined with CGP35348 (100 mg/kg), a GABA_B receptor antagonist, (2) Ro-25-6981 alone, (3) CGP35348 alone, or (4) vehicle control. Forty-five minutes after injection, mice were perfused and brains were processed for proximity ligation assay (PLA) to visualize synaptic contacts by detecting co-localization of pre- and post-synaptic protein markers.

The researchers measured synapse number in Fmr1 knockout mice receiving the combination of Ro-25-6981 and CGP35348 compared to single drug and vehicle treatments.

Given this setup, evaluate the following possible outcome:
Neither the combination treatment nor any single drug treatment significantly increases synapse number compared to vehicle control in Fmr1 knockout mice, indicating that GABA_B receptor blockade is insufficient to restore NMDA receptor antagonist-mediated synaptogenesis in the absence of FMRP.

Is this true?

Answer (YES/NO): NO